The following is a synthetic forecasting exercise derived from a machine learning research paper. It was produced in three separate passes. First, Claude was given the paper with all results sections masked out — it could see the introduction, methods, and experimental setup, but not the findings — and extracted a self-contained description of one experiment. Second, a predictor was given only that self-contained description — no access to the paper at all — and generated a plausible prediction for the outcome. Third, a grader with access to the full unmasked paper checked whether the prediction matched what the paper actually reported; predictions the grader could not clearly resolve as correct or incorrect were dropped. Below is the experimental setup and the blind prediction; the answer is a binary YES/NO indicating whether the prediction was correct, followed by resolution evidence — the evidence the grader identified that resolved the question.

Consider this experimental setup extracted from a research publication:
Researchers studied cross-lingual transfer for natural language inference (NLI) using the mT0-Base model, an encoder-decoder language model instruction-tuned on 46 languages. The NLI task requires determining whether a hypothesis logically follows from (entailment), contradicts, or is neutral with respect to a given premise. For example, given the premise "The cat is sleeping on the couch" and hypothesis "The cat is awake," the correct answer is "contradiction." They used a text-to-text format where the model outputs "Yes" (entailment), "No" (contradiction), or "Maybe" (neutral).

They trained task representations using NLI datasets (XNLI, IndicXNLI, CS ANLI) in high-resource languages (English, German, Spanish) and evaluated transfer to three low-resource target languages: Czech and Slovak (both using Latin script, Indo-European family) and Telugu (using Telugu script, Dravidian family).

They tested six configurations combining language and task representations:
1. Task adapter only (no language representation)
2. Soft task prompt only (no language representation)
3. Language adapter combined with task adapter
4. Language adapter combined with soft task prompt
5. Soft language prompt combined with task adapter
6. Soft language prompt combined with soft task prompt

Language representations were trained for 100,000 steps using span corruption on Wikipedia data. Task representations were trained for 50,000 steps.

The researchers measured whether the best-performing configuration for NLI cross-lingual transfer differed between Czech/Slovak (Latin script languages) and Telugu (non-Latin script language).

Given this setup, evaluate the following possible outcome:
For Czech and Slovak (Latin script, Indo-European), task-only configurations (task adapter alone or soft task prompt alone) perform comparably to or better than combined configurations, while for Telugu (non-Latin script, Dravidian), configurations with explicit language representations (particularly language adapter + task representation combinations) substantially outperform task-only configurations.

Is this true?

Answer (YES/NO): NO